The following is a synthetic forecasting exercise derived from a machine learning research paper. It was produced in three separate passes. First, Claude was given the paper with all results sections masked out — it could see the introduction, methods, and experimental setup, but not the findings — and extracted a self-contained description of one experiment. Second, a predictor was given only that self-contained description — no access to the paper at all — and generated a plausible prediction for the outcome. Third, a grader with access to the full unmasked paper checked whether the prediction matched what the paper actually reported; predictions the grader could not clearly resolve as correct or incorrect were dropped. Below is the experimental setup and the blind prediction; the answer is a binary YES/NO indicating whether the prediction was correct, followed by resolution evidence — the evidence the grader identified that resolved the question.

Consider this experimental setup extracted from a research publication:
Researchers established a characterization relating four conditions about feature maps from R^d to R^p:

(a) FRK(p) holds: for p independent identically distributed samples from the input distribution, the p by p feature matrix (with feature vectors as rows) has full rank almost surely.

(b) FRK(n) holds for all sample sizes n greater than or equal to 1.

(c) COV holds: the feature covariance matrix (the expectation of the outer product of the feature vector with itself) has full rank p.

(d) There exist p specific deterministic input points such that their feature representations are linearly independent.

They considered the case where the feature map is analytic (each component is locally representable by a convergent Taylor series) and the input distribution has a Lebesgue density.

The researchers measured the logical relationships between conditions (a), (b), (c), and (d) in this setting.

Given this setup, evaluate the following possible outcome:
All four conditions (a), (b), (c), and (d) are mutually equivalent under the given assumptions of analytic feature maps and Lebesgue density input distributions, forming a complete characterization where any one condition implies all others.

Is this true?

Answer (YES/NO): YES